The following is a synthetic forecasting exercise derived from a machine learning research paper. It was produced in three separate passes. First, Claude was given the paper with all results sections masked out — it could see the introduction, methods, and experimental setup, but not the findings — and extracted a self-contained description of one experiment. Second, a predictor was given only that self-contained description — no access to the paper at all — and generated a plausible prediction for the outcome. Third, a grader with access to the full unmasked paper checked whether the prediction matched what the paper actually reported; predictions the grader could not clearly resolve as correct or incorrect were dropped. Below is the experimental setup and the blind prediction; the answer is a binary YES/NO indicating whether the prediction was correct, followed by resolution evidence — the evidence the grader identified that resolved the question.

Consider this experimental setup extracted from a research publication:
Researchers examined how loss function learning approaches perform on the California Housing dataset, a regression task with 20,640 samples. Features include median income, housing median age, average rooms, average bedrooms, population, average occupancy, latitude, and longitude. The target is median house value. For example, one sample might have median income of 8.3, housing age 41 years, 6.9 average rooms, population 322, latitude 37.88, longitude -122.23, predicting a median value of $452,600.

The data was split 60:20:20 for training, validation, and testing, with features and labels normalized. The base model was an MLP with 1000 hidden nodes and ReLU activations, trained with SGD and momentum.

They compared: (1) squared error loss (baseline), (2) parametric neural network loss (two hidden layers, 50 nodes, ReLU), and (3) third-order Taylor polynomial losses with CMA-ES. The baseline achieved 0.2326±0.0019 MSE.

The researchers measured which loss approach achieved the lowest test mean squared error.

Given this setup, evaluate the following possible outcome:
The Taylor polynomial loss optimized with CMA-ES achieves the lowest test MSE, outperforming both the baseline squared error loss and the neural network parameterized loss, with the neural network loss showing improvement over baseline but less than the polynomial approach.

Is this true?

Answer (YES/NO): NO